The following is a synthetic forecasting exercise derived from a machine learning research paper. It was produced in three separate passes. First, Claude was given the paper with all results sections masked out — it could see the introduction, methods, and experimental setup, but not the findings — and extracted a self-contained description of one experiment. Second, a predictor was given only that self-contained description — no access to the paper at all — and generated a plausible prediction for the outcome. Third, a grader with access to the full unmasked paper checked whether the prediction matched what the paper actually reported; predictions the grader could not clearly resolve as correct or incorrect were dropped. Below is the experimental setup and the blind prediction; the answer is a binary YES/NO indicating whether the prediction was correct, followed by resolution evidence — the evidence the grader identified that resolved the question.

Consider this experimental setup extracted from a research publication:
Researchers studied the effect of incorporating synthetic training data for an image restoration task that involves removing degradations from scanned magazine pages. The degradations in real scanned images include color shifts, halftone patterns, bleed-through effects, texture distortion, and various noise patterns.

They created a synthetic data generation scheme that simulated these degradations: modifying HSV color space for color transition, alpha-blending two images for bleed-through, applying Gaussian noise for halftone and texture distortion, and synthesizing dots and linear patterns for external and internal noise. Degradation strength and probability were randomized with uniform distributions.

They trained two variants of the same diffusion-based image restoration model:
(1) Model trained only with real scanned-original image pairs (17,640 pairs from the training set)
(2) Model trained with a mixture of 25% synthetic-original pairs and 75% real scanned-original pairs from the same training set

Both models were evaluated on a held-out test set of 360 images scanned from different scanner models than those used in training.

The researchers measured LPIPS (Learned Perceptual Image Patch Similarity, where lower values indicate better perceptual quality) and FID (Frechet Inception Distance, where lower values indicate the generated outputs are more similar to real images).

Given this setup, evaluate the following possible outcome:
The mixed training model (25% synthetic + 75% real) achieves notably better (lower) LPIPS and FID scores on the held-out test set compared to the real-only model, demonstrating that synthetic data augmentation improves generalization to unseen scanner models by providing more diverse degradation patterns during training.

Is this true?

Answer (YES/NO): NO